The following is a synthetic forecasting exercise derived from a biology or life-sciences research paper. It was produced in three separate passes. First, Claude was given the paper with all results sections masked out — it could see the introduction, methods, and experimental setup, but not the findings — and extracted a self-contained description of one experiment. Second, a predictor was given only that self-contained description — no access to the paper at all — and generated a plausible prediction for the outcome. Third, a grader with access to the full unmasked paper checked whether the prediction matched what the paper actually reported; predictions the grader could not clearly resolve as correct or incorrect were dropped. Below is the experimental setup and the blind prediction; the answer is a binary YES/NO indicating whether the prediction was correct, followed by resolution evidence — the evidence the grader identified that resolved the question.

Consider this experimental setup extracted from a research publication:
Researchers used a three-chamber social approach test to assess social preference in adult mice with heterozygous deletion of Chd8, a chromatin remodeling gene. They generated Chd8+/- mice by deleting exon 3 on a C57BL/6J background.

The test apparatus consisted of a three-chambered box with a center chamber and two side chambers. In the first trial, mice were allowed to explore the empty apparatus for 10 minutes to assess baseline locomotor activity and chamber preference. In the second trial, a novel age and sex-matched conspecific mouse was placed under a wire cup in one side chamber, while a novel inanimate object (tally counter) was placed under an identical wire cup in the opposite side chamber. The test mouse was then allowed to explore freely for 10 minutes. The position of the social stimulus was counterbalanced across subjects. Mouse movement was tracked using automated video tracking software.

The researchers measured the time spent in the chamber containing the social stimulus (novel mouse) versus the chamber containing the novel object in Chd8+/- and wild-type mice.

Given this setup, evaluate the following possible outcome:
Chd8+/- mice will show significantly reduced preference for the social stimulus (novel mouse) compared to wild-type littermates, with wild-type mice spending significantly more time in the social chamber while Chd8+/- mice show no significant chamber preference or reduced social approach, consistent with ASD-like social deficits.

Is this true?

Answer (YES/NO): NO